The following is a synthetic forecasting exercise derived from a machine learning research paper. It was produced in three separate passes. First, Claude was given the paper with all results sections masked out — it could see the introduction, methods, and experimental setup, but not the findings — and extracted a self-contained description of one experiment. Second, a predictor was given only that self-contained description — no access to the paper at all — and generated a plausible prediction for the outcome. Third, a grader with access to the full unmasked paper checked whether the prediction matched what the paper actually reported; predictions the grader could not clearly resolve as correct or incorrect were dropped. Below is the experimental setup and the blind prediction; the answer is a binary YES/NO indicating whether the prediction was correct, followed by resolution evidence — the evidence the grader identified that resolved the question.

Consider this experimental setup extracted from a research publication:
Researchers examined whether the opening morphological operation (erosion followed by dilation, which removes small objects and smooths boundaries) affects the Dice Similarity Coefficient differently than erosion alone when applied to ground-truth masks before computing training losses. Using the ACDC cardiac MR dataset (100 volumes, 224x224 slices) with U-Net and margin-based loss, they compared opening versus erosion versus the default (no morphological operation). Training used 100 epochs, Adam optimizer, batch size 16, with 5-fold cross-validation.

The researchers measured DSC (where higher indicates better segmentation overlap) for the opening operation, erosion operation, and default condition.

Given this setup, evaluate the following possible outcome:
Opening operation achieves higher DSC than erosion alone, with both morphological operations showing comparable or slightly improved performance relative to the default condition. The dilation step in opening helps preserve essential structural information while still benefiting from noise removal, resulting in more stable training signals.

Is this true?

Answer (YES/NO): NO